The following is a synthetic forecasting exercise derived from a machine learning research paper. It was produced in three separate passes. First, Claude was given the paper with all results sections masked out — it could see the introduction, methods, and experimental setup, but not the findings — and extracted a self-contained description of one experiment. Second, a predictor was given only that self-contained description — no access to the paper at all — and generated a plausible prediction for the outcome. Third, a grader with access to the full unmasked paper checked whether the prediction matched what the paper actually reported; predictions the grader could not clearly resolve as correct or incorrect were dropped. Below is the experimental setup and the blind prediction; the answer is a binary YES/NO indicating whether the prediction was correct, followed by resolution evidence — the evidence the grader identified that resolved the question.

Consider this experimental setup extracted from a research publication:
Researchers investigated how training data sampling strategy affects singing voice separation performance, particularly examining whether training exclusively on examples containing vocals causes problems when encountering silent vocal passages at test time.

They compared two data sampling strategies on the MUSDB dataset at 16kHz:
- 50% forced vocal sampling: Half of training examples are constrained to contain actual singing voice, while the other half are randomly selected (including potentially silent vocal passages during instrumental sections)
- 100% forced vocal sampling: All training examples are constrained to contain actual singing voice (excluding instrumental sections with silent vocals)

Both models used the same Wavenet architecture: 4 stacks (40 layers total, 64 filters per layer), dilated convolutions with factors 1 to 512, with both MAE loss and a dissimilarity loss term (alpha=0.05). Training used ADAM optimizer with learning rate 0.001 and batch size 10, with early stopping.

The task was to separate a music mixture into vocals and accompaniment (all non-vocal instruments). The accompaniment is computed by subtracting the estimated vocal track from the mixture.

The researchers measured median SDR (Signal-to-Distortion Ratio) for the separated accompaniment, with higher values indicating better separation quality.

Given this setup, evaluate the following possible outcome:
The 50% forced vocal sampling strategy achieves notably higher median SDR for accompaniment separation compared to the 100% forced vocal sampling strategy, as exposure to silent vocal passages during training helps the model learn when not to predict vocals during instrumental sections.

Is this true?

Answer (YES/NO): YES